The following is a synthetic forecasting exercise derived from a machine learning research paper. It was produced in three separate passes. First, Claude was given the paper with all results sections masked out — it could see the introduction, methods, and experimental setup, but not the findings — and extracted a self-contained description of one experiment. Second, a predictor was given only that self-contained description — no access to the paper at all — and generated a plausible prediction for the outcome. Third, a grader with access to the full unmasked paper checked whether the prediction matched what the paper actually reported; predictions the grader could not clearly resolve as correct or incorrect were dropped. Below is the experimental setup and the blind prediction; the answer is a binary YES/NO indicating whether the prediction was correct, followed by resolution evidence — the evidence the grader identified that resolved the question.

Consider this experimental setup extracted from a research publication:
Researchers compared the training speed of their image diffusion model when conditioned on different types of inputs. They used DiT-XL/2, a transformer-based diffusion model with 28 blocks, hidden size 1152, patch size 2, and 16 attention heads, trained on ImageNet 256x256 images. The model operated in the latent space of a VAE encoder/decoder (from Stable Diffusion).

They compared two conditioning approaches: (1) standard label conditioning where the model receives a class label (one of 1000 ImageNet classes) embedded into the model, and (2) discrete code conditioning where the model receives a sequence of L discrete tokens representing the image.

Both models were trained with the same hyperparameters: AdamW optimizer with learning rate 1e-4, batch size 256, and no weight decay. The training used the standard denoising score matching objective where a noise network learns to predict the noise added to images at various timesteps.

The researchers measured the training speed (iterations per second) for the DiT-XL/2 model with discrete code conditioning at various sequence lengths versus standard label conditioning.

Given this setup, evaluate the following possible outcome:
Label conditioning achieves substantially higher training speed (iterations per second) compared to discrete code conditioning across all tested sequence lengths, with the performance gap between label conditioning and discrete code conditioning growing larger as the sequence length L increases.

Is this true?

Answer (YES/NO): NO